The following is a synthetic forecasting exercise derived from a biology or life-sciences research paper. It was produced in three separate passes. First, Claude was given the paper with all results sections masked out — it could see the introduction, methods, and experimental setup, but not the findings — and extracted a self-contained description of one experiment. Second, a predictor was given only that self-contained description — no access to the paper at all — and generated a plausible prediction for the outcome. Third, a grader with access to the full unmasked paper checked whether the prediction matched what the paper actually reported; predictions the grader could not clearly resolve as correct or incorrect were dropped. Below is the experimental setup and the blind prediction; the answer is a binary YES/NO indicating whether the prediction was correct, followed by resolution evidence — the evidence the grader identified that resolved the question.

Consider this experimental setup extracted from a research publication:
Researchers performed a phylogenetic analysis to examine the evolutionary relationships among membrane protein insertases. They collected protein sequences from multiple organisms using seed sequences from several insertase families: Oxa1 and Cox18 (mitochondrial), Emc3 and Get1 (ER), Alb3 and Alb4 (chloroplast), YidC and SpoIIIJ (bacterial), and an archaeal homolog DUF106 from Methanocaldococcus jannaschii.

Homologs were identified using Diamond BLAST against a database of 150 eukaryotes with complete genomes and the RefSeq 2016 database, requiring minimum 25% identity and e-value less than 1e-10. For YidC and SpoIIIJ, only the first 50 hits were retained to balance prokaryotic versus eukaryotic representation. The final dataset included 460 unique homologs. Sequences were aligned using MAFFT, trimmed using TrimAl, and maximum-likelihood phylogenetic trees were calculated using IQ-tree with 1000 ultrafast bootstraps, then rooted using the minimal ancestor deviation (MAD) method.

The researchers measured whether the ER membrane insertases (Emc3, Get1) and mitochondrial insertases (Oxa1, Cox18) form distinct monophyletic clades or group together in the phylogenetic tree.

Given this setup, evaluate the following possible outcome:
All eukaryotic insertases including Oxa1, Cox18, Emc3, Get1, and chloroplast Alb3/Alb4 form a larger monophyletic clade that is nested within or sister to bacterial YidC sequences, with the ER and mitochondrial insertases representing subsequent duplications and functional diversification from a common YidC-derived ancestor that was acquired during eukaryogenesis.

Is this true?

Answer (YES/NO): NO